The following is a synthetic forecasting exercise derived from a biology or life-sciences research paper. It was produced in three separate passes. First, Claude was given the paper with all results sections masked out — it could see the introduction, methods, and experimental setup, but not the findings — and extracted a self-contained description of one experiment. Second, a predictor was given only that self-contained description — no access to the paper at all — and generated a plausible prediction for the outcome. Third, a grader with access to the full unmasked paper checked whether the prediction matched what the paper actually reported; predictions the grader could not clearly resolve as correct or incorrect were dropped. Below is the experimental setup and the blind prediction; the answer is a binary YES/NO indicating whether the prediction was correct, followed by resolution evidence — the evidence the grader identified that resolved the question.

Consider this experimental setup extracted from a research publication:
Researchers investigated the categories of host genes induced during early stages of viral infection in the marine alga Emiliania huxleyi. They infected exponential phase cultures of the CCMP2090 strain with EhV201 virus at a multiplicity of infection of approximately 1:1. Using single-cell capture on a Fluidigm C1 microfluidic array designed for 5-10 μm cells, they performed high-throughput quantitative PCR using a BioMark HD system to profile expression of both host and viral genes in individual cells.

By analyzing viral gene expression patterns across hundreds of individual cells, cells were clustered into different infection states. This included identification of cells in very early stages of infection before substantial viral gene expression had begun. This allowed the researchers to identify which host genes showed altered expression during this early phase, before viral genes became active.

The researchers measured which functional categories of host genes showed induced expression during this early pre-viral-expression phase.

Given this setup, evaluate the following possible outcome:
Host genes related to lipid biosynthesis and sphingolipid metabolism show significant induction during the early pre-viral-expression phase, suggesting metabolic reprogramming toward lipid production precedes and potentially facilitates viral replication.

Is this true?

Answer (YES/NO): NO